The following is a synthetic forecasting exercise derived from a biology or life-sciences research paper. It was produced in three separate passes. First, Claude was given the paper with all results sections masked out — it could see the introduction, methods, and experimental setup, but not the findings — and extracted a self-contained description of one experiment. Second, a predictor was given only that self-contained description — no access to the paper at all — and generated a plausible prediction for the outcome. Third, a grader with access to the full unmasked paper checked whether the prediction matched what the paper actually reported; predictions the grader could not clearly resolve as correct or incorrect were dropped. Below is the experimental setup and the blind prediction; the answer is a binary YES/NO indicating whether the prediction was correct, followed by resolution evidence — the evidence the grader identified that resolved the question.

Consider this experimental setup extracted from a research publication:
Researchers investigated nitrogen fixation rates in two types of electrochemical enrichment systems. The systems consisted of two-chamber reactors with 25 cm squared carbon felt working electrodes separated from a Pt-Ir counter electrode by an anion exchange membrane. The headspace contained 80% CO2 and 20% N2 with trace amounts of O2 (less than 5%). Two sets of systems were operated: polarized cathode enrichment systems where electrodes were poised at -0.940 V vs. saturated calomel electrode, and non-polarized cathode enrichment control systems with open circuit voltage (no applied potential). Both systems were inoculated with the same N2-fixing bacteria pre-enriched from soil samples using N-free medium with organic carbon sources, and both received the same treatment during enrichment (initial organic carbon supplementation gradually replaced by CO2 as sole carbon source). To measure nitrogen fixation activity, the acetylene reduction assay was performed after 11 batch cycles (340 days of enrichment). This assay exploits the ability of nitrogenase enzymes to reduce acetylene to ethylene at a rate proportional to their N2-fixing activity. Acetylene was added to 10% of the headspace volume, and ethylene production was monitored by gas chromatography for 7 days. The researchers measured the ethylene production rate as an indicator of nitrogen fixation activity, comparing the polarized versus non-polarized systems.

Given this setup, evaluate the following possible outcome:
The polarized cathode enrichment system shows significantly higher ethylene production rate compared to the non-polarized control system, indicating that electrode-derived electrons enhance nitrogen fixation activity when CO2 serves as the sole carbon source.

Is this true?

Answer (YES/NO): YES